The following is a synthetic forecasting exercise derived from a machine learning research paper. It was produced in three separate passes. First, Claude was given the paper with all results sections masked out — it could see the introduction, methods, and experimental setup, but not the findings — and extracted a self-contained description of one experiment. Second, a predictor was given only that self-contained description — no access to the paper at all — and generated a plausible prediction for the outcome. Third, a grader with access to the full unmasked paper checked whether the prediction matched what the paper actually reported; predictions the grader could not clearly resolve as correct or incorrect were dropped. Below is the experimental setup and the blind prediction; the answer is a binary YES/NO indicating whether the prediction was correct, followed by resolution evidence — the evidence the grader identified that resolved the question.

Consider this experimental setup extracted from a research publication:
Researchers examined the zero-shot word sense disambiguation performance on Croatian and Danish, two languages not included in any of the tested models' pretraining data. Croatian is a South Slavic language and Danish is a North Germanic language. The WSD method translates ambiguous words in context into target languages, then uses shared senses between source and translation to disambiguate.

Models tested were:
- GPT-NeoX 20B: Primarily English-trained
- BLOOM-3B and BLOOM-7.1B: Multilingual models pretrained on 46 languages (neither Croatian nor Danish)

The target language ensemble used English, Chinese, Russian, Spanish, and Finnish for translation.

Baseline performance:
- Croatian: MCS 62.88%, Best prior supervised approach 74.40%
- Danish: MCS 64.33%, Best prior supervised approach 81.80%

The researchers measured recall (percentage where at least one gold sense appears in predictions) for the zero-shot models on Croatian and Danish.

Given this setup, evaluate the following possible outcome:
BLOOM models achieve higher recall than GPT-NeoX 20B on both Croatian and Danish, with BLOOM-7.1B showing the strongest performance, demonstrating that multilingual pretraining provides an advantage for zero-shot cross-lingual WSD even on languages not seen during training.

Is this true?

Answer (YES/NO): NO